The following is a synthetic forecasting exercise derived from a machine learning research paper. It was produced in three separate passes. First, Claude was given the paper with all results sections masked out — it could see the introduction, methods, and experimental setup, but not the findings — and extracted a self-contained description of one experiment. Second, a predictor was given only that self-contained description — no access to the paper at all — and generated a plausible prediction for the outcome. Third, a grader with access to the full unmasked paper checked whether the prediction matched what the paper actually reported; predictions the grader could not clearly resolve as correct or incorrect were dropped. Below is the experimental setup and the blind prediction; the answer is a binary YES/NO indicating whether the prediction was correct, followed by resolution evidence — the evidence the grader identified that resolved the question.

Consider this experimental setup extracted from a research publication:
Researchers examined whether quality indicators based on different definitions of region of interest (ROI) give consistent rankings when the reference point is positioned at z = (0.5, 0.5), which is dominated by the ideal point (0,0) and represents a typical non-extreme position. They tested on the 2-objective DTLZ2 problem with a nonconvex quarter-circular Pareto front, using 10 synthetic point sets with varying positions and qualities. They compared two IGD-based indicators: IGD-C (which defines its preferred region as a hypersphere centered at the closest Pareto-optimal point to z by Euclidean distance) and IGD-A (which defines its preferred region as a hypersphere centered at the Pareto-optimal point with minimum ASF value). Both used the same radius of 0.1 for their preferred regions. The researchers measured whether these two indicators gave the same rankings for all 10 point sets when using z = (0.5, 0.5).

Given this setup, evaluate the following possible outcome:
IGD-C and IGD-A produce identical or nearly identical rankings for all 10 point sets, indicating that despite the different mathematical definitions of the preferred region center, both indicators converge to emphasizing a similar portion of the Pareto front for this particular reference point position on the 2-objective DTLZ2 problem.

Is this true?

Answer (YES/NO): YES